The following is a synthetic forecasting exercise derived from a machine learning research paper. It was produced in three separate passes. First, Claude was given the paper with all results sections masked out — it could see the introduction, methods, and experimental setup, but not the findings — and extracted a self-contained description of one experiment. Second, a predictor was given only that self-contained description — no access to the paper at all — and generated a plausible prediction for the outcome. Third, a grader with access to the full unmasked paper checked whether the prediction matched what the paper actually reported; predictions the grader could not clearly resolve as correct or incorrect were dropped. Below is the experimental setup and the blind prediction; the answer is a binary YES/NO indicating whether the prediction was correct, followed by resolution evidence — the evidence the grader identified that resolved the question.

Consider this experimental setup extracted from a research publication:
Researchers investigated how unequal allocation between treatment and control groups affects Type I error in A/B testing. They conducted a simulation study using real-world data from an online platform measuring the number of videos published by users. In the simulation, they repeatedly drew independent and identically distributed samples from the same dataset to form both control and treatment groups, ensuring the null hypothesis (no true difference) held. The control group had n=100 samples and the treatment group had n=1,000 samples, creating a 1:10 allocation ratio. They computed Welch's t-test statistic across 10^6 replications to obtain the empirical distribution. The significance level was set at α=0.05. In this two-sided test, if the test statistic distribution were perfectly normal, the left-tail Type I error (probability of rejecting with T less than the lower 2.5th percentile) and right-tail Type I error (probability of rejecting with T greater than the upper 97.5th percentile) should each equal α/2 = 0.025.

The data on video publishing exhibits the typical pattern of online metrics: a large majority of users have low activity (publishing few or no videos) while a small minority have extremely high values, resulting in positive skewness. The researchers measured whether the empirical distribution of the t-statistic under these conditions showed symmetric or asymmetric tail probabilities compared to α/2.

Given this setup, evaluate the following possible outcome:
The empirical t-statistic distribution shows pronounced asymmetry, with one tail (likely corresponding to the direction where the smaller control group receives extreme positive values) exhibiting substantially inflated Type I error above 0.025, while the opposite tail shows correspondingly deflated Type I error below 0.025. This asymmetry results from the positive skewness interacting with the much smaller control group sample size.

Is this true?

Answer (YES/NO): YES